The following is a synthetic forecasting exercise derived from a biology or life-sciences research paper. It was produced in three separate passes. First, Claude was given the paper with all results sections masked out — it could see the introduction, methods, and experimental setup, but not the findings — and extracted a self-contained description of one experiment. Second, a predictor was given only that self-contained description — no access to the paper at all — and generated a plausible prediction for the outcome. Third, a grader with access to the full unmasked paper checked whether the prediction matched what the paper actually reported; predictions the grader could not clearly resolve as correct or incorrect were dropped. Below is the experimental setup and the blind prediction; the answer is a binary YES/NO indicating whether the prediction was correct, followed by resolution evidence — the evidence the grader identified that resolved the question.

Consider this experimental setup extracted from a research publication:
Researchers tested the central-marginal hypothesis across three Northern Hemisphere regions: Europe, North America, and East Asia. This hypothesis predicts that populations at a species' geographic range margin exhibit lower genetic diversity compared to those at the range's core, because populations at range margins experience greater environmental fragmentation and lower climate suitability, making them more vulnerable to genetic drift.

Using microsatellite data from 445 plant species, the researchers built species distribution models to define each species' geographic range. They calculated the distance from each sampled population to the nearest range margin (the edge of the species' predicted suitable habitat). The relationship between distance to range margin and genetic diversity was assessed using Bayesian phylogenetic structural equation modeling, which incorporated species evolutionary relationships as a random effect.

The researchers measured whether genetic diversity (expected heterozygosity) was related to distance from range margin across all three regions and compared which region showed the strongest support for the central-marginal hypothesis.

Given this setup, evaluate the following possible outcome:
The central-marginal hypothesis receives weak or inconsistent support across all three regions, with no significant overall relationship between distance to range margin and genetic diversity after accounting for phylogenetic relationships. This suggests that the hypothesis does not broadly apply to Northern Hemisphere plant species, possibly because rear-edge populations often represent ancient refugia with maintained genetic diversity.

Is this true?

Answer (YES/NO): NO